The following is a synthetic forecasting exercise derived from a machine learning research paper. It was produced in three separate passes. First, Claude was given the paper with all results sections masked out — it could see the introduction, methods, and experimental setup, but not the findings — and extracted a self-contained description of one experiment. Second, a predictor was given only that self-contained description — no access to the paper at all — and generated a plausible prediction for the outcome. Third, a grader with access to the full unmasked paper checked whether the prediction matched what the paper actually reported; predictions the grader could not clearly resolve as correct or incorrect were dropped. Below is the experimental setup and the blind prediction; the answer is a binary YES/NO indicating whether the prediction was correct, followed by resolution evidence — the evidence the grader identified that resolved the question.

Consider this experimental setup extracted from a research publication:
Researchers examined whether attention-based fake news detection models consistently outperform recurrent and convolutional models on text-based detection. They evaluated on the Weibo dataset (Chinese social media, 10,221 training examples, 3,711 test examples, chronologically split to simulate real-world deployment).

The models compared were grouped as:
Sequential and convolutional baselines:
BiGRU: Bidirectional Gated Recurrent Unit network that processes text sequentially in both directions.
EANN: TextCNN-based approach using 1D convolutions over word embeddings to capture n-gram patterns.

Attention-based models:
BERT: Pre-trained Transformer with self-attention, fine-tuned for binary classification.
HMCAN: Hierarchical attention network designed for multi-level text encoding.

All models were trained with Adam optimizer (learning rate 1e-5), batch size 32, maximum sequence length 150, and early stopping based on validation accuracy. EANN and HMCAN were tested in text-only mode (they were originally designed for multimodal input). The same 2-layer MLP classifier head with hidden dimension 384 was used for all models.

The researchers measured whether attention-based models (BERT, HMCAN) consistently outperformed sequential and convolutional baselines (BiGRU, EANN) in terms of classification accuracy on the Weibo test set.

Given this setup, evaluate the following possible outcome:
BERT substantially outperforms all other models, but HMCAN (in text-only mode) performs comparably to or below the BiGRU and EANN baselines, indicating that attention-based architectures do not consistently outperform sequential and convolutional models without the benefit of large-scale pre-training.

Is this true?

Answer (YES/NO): NO